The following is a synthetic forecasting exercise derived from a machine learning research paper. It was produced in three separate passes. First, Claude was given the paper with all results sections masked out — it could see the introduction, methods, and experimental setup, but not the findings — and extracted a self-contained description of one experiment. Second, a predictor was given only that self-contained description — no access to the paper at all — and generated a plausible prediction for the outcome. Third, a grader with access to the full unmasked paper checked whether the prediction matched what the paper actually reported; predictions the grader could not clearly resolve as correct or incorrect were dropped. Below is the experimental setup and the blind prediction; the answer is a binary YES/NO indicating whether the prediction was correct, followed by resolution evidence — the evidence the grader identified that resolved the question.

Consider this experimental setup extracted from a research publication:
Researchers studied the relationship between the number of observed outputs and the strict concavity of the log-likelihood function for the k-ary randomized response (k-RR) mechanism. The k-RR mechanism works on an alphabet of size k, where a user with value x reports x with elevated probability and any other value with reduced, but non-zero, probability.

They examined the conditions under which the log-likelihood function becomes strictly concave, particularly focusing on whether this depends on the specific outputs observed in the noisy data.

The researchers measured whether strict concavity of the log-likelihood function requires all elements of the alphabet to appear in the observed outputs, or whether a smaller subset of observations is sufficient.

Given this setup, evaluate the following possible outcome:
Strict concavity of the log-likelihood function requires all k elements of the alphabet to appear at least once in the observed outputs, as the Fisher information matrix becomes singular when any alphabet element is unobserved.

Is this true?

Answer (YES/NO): NO